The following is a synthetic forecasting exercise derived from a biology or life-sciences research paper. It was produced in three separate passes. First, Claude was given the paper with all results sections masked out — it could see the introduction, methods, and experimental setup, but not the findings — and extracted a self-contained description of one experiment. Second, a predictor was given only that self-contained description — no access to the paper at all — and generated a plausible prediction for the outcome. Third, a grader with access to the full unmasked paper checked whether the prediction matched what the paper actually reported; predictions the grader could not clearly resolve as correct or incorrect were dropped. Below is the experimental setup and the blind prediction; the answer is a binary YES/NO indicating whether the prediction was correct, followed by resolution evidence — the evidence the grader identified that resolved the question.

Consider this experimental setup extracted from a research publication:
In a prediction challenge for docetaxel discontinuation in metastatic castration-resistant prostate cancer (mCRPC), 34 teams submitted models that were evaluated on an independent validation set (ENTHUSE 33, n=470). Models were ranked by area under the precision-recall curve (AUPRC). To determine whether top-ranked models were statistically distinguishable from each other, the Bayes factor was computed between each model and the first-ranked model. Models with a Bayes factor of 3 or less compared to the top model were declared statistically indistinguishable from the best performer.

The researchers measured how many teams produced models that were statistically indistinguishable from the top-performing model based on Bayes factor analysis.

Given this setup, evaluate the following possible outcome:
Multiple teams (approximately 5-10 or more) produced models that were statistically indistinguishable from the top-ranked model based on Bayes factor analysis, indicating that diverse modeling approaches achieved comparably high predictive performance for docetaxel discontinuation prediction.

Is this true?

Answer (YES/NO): YES